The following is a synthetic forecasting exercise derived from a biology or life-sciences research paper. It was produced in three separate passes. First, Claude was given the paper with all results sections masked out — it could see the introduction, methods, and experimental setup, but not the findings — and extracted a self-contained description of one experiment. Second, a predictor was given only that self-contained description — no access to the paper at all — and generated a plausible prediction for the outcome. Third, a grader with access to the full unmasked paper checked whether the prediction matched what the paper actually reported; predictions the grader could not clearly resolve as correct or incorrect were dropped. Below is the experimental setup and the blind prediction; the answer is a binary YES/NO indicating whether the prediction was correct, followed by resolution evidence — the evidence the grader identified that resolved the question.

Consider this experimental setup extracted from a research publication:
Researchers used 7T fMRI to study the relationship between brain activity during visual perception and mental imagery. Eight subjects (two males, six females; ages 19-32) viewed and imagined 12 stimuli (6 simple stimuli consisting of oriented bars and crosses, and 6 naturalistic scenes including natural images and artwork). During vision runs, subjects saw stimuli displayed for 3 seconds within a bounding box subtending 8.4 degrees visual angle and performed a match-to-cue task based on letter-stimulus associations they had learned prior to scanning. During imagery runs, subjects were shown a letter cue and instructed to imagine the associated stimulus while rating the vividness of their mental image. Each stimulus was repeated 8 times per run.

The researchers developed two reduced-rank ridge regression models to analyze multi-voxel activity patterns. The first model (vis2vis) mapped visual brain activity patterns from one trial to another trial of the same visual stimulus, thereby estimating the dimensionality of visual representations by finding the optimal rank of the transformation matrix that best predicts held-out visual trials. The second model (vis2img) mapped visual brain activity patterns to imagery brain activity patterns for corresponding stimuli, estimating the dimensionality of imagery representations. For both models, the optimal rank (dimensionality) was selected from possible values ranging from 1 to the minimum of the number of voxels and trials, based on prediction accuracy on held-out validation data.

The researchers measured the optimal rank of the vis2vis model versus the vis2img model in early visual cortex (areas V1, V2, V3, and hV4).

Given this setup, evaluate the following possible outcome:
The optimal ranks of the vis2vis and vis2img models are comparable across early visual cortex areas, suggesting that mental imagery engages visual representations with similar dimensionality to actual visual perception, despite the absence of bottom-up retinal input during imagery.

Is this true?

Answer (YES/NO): NO